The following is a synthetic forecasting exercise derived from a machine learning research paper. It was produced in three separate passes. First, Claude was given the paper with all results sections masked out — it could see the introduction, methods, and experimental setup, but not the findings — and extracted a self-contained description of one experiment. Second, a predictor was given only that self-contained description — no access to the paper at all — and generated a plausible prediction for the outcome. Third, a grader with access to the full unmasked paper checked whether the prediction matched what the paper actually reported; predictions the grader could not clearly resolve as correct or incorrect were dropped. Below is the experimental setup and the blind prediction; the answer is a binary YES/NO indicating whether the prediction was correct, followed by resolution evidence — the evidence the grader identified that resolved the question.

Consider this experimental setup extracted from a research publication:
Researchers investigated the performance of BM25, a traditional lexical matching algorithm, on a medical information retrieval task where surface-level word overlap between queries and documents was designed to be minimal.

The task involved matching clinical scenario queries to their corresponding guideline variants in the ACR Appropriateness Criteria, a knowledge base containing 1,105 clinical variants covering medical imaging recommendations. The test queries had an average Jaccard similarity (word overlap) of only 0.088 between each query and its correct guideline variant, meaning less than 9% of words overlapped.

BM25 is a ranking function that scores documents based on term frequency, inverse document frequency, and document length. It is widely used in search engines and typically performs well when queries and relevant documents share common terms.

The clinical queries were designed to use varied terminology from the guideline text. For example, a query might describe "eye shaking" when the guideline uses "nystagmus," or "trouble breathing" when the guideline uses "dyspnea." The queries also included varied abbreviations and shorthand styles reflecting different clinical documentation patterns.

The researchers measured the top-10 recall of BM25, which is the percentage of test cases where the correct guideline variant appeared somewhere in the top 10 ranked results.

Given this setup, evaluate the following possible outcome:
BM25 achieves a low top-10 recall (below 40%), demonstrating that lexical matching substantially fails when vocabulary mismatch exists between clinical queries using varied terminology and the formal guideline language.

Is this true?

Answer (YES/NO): YES